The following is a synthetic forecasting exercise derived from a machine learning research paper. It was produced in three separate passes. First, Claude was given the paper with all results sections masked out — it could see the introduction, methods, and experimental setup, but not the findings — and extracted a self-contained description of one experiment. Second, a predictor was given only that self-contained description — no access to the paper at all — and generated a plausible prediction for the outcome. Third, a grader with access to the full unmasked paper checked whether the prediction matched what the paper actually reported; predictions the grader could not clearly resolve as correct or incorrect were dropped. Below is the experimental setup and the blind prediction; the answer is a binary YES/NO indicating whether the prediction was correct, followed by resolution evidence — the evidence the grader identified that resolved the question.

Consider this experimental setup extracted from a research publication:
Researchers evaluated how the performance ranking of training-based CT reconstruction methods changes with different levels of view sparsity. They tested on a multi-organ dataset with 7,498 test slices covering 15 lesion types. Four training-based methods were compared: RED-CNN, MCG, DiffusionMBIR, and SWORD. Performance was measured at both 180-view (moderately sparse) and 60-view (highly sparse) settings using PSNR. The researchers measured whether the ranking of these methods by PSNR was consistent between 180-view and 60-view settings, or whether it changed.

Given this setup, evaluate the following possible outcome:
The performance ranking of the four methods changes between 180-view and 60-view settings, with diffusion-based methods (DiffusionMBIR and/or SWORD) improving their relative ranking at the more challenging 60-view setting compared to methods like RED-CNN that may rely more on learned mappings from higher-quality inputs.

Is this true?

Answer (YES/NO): NO